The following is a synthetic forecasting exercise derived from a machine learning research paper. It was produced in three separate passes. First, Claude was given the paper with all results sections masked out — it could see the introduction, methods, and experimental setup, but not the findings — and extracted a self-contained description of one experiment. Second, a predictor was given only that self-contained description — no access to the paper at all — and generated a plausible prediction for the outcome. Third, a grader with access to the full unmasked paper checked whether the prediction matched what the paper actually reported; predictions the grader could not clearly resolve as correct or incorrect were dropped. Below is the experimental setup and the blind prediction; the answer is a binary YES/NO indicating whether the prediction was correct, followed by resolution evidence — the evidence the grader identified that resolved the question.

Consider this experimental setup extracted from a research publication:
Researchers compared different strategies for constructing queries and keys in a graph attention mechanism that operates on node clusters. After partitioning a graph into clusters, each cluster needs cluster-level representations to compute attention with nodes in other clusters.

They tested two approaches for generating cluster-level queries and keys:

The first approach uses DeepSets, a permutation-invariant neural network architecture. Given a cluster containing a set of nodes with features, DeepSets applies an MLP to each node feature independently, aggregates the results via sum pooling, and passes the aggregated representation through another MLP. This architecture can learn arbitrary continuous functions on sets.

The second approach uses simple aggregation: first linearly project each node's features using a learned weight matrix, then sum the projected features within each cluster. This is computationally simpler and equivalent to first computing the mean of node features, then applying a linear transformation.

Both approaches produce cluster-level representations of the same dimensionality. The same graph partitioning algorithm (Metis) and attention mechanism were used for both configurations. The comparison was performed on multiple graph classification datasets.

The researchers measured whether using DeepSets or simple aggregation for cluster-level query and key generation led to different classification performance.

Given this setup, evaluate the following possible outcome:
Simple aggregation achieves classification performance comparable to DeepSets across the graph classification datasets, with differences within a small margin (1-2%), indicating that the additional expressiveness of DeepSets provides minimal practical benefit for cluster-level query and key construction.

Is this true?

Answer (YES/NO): YES